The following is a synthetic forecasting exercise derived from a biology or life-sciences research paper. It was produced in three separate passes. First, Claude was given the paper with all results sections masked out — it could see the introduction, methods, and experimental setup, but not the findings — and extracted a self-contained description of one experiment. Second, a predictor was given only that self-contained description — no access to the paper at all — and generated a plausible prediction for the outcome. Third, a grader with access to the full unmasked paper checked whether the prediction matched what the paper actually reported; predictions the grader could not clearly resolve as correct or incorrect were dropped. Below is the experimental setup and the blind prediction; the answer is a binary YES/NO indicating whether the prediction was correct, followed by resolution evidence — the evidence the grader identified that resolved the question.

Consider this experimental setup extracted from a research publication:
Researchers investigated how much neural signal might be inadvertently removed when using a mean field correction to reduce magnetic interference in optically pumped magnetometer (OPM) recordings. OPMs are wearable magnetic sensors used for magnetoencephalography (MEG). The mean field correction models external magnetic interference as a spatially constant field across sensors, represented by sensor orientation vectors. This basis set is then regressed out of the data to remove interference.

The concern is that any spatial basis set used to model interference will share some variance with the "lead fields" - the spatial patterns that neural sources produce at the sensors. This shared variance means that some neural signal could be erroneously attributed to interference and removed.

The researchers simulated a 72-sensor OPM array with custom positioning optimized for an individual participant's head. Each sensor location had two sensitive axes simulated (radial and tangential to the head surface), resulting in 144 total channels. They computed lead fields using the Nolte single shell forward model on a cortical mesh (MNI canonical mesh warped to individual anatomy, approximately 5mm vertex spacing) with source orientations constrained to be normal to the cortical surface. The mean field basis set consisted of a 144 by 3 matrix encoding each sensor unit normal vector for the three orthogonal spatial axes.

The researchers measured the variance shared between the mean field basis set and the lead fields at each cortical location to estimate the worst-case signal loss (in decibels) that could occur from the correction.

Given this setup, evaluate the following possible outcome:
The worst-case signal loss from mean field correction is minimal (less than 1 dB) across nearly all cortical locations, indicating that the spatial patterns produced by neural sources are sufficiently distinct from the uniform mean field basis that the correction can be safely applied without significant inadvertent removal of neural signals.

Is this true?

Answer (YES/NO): NO